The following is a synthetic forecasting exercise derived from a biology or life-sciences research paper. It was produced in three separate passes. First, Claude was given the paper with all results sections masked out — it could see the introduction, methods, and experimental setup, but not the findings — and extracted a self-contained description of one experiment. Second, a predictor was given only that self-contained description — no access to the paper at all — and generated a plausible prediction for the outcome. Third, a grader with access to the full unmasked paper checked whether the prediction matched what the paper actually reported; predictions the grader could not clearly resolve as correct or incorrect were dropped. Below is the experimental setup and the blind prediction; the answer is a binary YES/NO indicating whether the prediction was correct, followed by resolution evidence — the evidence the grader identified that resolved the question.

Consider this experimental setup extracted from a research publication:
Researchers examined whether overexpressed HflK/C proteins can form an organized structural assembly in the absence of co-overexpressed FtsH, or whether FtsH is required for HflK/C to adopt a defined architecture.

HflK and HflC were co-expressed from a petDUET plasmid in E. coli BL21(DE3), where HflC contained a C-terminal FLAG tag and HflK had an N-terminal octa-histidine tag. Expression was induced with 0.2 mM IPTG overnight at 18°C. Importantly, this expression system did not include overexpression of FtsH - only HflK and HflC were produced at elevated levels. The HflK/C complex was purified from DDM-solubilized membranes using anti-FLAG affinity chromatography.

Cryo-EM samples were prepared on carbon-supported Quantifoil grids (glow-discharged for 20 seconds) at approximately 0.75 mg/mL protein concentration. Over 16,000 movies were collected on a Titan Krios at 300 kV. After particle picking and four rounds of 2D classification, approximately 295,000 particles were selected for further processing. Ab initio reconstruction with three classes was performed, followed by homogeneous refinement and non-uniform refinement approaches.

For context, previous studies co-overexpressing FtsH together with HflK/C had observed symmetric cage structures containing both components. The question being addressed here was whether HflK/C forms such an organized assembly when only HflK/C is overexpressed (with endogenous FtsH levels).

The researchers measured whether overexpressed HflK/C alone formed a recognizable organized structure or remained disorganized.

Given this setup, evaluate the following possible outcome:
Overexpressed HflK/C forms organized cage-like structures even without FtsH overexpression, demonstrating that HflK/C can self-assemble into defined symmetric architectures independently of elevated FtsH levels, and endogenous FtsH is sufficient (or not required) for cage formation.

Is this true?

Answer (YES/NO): NO